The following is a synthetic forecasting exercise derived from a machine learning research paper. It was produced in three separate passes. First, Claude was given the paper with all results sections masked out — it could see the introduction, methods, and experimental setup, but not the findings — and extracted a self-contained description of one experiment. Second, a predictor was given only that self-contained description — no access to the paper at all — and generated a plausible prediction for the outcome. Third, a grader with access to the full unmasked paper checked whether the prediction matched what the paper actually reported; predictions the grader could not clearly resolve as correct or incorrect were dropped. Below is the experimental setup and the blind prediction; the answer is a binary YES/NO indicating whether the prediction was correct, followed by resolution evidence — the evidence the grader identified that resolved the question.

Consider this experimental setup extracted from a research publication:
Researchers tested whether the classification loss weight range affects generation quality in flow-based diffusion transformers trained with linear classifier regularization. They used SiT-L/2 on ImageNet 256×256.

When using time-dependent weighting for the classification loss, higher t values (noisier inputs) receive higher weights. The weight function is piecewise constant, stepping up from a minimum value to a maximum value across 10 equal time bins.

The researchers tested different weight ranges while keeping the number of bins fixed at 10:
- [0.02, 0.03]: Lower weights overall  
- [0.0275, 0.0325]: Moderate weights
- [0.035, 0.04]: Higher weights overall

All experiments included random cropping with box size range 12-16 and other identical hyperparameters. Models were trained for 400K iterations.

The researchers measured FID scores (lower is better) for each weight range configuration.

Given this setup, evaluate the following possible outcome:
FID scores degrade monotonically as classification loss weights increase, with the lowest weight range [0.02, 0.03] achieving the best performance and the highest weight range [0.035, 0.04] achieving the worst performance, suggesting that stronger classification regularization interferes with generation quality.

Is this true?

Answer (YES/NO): NO